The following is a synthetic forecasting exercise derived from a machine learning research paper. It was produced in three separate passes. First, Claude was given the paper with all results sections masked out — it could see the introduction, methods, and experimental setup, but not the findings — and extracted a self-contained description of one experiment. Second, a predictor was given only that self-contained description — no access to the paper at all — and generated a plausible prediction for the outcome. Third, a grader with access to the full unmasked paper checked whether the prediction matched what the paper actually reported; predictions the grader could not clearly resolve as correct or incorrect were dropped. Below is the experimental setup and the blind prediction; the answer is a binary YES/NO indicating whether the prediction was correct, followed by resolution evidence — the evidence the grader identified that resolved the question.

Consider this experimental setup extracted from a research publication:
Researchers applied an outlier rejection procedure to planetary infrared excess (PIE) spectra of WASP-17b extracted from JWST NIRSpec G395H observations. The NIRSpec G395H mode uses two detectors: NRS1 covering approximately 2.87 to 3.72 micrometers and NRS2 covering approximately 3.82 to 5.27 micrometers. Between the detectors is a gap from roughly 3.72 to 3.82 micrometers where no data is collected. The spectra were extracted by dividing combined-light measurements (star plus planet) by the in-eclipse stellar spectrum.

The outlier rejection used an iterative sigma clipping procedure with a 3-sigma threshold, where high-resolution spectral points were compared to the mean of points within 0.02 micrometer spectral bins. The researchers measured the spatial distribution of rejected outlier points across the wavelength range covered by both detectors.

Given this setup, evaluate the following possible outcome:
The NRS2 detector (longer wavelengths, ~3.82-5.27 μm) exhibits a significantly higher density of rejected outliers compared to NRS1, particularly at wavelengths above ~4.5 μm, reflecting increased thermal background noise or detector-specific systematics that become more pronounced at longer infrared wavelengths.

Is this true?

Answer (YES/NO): NO